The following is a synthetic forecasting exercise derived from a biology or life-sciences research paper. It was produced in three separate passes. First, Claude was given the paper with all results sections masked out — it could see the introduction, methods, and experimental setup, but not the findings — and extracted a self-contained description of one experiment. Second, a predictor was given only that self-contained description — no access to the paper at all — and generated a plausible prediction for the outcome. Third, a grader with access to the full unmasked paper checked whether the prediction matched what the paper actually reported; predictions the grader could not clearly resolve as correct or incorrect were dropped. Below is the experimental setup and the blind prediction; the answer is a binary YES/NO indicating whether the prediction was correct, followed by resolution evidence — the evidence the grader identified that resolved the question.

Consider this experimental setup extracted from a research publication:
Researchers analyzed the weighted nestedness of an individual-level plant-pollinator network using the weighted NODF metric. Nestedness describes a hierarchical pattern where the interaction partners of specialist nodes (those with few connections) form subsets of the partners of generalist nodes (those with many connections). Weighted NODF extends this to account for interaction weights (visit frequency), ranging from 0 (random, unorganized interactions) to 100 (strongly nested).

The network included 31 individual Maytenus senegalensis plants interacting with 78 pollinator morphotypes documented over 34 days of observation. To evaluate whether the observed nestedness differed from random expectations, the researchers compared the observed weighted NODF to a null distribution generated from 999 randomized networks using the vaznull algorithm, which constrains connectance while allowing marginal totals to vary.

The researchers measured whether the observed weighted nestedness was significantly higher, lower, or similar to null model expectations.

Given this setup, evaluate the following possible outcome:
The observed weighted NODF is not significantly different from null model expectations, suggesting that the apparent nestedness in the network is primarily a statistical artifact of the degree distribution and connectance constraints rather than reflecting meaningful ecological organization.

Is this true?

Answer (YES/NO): NO